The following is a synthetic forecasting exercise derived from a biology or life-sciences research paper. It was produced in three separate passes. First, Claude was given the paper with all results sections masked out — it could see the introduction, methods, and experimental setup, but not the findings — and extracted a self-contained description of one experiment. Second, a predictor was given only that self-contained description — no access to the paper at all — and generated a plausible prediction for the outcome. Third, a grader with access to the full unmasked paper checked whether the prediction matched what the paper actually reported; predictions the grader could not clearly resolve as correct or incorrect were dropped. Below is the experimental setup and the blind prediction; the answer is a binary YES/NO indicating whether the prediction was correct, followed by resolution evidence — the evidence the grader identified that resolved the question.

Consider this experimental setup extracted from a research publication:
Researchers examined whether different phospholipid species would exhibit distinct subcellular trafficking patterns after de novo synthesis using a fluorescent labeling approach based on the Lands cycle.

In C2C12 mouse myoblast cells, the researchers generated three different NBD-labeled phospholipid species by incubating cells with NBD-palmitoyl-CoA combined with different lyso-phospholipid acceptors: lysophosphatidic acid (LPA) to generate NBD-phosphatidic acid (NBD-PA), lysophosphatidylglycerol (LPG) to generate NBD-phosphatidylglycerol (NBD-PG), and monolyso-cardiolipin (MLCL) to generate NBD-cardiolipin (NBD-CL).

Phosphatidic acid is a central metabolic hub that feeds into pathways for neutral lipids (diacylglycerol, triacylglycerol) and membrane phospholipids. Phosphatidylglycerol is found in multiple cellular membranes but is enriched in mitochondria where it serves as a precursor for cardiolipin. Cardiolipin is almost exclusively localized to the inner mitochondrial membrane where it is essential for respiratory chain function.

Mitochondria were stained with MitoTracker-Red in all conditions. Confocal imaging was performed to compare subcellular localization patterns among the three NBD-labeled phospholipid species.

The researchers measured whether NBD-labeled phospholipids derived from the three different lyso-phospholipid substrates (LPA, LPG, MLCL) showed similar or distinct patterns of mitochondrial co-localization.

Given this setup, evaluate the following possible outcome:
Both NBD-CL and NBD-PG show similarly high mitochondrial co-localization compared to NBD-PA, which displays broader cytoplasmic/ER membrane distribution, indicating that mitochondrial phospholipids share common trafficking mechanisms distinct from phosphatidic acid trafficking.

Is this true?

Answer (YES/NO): NO